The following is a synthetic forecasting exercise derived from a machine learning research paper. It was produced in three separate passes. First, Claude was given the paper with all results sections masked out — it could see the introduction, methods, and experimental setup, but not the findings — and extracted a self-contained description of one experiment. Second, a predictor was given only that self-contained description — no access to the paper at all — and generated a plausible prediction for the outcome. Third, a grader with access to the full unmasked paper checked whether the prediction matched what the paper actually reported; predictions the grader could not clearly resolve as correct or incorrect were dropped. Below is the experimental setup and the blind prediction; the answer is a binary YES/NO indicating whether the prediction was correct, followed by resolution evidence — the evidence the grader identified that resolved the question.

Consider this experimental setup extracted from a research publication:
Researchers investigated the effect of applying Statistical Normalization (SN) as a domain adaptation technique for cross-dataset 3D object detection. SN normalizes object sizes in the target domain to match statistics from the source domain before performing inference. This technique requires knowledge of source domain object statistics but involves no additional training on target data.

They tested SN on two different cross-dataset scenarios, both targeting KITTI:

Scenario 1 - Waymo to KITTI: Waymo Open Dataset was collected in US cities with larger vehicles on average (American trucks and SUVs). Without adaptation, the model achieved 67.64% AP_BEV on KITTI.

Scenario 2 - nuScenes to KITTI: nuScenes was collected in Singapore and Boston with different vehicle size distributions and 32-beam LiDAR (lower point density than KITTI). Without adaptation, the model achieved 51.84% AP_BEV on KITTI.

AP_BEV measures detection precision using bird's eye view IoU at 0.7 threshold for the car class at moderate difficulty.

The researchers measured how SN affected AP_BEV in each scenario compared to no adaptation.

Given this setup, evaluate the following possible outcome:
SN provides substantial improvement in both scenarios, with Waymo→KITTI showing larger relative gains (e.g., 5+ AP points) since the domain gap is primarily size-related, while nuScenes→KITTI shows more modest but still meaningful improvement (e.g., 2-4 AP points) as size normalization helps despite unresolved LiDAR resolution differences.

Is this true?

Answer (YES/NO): NO